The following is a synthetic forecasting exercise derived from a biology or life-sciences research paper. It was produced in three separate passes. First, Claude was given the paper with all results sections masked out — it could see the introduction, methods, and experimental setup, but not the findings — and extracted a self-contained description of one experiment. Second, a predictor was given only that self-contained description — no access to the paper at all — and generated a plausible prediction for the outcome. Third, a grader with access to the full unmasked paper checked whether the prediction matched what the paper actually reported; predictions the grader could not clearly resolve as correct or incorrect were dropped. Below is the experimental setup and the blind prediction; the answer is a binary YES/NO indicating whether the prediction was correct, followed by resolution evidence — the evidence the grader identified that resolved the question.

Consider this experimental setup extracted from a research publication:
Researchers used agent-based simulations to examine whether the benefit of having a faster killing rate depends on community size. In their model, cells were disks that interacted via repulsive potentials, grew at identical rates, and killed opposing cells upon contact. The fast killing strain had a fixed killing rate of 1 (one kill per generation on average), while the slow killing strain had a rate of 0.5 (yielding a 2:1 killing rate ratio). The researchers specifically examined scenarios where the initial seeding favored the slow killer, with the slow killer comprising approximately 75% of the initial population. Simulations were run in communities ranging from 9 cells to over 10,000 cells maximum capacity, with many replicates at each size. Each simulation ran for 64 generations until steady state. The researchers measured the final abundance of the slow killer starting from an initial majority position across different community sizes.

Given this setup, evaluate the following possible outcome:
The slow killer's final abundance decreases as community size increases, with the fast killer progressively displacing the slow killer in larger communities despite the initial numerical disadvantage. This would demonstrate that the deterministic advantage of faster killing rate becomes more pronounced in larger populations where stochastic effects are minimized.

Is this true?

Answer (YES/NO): NO